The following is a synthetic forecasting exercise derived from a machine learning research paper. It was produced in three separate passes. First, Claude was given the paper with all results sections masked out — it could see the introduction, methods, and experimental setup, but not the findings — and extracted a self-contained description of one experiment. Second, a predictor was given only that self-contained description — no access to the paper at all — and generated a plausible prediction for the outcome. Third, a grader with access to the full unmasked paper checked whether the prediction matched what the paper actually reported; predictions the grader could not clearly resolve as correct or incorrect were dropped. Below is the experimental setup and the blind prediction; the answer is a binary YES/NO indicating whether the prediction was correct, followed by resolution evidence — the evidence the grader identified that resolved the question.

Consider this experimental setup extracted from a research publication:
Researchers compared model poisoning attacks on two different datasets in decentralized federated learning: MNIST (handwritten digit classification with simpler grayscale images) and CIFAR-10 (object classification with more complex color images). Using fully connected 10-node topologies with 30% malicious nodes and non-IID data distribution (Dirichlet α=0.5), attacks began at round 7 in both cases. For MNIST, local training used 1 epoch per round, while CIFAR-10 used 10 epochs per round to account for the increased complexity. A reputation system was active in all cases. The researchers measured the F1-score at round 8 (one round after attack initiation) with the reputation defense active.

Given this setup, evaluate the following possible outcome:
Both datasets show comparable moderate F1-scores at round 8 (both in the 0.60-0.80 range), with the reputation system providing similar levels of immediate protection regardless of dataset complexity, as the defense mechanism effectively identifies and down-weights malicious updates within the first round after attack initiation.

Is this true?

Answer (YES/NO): NO